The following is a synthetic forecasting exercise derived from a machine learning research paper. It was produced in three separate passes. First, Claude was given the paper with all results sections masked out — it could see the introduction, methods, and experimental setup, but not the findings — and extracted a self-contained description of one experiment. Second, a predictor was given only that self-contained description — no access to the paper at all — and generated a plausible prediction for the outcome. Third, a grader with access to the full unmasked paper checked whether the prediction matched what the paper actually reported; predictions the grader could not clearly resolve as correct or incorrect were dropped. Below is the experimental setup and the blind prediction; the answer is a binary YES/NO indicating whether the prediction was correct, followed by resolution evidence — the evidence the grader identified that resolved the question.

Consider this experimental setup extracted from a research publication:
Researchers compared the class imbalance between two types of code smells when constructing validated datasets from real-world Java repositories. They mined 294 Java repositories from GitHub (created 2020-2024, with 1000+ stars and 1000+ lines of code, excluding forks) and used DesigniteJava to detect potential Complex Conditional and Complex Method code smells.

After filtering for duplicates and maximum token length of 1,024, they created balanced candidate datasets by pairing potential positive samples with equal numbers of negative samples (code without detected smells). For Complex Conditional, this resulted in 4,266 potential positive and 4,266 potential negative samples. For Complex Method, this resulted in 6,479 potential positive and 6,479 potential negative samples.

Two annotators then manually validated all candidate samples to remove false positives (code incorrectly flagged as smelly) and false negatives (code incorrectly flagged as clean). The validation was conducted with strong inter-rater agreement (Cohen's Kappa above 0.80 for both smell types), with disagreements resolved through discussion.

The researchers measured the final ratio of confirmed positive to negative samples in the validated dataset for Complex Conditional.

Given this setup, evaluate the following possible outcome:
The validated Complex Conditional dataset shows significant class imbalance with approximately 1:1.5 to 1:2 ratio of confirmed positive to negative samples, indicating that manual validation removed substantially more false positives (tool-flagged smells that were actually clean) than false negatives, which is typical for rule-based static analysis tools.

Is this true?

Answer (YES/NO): NO